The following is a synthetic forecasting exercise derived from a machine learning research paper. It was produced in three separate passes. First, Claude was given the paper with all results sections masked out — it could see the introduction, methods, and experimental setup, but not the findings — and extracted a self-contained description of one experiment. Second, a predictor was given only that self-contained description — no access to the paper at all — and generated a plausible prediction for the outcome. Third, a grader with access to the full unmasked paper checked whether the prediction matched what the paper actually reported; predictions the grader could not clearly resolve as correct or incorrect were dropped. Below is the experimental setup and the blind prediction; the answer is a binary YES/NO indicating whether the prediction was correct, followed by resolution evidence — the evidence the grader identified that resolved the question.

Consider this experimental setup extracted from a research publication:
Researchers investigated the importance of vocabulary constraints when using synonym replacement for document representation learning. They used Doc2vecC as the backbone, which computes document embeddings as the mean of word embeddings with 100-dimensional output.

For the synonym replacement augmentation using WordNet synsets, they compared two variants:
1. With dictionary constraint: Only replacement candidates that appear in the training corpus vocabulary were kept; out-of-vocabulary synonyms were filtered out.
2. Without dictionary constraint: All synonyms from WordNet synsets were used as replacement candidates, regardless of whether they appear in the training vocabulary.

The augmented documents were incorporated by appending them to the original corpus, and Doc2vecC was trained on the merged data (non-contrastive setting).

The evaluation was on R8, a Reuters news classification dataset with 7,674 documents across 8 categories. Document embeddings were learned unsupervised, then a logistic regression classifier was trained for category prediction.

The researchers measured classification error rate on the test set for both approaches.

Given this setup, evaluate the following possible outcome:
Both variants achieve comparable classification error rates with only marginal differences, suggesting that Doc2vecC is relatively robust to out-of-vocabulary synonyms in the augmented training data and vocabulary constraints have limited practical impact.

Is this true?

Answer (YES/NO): NO